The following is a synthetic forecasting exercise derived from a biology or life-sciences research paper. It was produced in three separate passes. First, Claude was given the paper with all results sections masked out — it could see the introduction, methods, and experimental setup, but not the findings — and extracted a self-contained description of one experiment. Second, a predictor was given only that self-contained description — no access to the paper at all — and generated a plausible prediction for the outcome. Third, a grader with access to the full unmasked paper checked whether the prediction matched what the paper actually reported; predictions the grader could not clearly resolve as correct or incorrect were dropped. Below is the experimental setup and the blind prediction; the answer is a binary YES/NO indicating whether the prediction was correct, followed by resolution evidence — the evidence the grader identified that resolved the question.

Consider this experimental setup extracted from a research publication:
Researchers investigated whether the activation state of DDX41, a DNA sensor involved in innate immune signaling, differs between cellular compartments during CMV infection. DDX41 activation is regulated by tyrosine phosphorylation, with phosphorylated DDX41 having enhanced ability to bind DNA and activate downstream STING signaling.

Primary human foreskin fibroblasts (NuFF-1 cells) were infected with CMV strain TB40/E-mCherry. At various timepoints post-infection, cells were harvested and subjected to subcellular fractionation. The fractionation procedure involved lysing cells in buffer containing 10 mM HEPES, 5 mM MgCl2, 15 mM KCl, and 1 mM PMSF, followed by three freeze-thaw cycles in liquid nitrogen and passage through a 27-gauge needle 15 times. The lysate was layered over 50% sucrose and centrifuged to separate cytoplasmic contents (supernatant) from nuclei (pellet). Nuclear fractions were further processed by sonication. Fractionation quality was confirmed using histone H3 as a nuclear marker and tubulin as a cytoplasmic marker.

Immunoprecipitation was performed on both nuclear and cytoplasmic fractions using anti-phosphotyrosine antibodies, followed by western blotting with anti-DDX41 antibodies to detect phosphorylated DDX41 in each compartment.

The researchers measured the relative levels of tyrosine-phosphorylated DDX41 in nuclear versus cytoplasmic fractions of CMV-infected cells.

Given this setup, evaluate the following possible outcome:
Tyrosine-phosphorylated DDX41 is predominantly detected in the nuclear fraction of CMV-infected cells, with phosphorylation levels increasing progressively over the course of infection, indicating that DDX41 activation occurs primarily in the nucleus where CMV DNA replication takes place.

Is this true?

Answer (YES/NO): NO